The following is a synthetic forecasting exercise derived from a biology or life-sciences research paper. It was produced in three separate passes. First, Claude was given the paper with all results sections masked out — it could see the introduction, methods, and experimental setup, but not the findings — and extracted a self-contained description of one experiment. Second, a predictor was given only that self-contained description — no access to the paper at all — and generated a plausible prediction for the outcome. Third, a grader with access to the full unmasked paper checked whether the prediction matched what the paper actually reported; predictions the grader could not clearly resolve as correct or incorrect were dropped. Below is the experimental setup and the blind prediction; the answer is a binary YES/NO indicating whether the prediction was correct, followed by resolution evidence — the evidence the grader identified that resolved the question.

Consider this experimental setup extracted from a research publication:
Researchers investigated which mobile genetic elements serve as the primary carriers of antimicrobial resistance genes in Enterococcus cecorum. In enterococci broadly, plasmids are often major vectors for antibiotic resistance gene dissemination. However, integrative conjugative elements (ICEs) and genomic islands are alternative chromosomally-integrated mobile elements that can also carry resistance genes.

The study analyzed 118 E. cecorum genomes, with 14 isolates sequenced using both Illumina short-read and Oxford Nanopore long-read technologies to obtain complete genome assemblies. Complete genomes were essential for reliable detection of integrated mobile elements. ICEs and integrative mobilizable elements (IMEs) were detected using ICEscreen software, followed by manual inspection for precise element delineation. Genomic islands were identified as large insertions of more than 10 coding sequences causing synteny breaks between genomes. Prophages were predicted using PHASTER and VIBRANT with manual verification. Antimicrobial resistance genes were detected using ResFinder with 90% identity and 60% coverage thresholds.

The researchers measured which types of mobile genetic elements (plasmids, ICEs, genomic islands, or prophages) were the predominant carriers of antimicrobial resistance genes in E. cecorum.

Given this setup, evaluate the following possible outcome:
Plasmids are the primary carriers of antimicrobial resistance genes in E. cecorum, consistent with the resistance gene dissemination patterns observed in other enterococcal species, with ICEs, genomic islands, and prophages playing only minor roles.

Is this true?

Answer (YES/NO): NO